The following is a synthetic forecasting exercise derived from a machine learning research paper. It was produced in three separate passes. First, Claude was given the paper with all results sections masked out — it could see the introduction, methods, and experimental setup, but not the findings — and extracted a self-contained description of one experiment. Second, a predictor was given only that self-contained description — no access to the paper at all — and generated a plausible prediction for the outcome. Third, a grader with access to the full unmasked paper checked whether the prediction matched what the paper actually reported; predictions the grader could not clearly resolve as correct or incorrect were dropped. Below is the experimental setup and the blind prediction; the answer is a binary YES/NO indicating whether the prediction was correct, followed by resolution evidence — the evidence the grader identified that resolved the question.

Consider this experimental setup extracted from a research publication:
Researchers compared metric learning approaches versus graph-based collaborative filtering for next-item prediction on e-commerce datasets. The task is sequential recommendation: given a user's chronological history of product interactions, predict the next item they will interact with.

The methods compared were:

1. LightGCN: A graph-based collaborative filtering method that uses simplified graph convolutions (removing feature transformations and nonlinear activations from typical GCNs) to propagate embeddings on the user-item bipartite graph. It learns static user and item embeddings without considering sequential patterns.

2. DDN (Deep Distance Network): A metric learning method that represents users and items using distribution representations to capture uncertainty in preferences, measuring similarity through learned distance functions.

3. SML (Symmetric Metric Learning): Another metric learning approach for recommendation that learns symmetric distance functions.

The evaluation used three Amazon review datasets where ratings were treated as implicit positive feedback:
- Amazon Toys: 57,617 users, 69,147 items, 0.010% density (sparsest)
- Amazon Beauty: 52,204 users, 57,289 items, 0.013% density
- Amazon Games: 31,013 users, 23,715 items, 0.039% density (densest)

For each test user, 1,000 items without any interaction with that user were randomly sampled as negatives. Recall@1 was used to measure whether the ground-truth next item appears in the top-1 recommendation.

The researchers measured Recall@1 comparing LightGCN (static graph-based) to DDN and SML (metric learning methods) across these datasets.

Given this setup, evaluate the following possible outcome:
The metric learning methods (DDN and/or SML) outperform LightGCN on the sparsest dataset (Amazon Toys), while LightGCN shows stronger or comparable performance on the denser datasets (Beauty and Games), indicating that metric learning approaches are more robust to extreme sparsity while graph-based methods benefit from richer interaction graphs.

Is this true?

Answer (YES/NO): YES